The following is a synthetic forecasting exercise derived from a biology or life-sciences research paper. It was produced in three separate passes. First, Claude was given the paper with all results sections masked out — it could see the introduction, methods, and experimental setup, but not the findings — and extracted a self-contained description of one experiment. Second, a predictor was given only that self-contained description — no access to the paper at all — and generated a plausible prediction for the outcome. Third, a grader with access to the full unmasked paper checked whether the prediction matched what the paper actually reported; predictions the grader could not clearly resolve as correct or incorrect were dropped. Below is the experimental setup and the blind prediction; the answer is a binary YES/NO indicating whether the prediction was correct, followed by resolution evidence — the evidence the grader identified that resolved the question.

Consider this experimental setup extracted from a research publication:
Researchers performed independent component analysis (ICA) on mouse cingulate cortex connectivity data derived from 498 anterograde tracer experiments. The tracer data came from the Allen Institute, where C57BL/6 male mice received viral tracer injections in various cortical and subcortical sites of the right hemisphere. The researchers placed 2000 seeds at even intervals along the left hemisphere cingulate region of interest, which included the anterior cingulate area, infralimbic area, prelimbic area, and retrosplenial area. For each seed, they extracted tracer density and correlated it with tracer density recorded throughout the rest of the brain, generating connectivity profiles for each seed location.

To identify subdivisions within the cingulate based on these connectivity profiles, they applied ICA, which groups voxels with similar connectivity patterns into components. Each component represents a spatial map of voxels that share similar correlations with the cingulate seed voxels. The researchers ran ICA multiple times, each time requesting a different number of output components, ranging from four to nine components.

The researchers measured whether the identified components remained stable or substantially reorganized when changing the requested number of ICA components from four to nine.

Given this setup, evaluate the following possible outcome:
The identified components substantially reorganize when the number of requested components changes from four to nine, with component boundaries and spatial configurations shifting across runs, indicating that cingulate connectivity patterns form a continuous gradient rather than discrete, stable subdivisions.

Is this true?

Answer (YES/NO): NO